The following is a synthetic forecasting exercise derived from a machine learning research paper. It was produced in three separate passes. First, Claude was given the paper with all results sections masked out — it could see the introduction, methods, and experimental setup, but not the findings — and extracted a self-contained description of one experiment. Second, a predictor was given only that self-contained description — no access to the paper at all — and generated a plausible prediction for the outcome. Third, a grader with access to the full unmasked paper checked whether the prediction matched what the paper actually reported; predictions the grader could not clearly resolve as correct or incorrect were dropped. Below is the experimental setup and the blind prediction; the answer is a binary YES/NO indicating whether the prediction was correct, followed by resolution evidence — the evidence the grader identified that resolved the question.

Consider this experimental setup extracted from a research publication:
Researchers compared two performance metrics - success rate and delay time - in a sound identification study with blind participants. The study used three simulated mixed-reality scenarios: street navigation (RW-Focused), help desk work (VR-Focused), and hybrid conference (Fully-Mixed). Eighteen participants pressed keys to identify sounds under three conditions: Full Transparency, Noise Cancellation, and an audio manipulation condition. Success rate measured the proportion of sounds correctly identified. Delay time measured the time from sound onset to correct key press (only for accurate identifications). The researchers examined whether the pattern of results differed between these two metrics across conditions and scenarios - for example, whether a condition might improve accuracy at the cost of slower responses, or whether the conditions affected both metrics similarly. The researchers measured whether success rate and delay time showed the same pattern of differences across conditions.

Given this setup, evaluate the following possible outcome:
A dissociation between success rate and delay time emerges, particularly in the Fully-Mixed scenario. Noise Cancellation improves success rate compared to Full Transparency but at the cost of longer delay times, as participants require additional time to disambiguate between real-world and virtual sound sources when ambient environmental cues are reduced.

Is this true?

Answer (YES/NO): NO